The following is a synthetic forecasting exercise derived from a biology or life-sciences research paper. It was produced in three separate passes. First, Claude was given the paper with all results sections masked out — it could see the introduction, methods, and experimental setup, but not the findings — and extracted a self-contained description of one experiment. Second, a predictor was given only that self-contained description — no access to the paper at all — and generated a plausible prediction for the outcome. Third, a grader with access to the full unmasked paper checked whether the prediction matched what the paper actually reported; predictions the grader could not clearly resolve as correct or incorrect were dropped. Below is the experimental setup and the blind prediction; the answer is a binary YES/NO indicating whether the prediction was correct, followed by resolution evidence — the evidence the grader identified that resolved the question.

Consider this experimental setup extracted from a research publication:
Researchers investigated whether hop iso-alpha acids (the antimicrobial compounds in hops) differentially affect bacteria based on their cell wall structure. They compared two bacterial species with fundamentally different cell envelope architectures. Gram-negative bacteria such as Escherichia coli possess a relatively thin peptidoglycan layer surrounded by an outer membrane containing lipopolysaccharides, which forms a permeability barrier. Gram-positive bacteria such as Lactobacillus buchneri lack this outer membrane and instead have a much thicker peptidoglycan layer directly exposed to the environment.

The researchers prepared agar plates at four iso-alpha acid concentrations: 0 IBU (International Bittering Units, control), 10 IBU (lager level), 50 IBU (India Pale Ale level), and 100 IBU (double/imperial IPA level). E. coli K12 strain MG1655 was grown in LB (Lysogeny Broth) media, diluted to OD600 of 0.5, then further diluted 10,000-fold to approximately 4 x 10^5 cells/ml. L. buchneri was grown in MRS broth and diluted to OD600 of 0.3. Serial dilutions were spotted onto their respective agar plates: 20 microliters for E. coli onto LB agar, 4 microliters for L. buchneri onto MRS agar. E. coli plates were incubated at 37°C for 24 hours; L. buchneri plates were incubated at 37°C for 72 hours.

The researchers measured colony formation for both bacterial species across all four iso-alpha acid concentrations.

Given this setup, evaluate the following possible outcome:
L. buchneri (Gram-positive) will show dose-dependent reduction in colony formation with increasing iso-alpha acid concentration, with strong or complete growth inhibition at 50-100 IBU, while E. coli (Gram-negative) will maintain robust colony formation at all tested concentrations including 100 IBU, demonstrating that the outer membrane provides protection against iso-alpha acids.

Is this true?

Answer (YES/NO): YES